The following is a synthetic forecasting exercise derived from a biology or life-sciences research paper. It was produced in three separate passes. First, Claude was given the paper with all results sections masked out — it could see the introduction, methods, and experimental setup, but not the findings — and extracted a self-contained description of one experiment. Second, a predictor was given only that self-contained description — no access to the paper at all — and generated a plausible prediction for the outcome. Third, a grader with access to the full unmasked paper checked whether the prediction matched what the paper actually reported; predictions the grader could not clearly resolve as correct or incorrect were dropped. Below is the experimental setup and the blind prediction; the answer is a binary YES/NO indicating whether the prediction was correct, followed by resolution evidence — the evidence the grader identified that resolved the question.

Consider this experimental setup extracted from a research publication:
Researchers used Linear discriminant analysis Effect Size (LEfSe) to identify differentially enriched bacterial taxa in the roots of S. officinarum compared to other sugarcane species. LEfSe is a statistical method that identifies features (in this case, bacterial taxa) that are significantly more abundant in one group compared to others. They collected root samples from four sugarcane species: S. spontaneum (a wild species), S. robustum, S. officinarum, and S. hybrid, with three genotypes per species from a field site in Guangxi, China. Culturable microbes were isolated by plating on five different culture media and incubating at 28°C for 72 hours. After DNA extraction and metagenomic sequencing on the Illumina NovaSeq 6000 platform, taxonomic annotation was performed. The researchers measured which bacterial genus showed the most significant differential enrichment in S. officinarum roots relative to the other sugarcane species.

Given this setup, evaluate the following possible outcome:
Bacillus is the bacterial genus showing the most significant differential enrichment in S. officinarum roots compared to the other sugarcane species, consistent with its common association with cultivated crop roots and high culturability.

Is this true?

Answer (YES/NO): NO